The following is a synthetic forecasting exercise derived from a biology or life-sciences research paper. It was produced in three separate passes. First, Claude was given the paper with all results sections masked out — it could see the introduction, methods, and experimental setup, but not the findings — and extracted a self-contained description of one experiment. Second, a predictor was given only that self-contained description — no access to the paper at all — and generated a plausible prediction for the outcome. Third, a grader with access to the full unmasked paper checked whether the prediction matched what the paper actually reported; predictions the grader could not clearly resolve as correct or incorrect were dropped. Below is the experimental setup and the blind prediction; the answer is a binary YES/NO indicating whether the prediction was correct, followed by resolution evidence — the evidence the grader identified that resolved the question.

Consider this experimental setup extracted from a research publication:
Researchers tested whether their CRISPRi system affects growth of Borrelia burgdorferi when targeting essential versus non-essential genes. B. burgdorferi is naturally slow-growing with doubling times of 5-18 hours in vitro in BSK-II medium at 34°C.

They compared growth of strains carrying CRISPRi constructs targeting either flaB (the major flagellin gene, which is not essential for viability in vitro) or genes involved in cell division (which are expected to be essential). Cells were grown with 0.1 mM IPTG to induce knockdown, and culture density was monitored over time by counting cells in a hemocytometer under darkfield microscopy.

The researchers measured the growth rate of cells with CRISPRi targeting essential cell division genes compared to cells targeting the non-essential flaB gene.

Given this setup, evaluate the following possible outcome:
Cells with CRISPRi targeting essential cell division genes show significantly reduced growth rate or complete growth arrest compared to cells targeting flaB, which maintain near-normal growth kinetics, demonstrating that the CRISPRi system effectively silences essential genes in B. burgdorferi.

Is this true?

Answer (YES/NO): YES